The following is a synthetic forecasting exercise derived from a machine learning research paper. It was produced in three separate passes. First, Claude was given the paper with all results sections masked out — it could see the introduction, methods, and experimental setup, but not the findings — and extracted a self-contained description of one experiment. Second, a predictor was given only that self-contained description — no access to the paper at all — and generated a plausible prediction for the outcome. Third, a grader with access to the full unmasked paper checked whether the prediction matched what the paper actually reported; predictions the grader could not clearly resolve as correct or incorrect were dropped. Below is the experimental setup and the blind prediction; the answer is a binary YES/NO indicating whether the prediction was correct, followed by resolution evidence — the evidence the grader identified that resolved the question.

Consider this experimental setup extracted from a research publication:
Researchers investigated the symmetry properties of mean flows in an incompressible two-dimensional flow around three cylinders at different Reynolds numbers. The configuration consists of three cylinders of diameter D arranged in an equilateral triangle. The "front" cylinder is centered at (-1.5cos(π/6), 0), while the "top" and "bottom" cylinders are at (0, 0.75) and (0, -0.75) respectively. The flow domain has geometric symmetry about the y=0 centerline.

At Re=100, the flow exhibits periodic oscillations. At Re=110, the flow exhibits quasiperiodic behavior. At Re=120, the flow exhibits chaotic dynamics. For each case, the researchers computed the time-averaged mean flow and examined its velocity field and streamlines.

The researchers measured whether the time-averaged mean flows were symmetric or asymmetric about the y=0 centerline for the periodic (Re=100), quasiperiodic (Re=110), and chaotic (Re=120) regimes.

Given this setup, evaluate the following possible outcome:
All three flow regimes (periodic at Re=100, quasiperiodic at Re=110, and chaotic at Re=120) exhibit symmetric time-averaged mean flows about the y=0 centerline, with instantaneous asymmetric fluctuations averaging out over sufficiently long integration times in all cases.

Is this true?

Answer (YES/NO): NO